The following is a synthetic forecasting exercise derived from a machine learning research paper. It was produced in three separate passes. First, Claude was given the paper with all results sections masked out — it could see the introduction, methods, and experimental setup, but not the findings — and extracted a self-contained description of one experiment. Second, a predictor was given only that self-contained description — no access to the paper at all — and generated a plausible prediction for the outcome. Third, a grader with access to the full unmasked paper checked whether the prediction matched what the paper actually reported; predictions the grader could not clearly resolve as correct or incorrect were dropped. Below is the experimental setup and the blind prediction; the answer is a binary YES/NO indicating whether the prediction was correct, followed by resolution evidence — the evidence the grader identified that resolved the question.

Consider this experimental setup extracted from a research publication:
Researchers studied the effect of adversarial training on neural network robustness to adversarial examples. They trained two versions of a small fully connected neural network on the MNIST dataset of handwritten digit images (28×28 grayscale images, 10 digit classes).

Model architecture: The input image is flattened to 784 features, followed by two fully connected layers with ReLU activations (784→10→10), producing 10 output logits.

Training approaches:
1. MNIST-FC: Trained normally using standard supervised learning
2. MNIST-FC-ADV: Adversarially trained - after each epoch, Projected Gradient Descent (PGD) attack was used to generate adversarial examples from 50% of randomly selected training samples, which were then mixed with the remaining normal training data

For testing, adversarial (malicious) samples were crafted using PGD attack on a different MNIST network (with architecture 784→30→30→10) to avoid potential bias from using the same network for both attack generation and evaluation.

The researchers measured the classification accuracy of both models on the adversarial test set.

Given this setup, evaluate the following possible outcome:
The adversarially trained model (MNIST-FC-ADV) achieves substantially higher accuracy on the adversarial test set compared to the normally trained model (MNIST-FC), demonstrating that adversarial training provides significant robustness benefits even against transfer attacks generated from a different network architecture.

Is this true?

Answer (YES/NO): YES